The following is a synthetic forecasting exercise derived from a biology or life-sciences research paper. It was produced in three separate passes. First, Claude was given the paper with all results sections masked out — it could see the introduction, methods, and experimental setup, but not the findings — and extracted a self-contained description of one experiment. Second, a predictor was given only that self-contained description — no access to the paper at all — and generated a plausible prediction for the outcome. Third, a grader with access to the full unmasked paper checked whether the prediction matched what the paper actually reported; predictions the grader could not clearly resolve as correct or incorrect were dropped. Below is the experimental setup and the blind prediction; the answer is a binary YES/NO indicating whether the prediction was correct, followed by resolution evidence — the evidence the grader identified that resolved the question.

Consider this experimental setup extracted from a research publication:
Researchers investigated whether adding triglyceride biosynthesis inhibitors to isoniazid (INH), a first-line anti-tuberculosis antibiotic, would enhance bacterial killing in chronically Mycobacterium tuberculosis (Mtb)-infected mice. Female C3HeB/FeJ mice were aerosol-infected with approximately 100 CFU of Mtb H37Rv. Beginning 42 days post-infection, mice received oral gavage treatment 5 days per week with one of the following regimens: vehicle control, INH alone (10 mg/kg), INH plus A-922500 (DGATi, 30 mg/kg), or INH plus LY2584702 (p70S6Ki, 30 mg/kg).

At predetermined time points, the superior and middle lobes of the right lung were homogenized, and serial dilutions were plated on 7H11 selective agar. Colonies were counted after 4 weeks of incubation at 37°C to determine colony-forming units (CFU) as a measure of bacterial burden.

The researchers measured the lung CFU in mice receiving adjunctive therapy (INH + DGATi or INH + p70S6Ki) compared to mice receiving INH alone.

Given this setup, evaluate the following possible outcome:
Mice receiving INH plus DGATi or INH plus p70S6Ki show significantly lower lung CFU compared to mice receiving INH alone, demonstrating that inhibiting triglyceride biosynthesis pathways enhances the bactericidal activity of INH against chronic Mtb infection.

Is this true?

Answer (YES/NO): NO